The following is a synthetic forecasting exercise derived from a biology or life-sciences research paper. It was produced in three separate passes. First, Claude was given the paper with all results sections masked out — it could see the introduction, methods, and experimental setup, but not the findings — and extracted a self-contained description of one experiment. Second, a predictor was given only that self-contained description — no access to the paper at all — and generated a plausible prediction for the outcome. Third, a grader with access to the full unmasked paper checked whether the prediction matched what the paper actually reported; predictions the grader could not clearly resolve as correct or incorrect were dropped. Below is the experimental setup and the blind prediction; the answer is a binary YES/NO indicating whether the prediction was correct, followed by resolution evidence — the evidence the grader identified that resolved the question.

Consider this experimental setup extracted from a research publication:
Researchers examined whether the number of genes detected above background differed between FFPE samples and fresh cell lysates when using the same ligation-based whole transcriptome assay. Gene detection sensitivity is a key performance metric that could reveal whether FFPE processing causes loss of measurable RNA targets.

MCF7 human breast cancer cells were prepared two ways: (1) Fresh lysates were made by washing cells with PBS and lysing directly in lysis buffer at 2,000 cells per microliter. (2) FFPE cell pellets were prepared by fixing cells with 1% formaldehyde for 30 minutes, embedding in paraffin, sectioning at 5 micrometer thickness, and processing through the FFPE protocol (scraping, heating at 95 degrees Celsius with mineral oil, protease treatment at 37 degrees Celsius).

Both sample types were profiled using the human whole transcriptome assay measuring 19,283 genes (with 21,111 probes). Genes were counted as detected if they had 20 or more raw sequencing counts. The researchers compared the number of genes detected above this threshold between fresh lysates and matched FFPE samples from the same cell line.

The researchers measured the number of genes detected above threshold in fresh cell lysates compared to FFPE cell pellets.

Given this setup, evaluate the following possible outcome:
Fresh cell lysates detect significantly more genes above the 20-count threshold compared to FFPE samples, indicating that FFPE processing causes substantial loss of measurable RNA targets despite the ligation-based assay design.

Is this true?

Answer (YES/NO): NO